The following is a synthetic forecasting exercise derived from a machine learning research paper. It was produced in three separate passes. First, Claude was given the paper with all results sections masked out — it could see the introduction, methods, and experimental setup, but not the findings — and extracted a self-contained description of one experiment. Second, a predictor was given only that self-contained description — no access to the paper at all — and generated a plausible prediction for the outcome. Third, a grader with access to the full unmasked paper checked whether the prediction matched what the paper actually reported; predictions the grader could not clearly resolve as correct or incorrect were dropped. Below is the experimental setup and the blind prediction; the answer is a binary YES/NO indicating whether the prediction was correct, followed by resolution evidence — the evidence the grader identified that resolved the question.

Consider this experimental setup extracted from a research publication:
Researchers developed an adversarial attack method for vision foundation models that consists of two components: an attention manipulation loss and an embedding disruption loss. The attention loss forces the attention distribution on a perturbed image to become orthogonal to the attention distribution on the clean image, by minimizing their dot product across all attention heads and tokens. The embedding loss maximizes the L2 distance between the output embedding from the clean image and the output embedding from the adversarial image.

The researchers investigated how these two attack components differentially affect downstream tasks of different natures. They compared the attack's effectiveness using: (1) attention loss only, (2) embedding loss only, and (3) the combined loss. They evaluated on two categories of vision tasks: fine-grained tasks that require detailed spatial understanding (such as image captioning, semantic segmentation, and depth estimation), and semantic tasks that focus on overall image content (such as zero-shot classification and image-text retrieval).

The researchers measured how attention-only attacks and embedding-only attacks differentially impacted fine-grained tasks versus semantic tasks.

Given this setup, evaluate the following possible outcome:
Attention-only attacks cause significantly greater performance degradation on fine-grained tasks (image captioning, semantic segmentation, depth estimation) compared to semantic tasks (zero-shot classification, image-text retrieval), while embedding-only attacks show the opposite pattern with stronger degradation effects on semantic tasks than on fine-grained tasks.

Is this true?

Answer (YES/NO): NO